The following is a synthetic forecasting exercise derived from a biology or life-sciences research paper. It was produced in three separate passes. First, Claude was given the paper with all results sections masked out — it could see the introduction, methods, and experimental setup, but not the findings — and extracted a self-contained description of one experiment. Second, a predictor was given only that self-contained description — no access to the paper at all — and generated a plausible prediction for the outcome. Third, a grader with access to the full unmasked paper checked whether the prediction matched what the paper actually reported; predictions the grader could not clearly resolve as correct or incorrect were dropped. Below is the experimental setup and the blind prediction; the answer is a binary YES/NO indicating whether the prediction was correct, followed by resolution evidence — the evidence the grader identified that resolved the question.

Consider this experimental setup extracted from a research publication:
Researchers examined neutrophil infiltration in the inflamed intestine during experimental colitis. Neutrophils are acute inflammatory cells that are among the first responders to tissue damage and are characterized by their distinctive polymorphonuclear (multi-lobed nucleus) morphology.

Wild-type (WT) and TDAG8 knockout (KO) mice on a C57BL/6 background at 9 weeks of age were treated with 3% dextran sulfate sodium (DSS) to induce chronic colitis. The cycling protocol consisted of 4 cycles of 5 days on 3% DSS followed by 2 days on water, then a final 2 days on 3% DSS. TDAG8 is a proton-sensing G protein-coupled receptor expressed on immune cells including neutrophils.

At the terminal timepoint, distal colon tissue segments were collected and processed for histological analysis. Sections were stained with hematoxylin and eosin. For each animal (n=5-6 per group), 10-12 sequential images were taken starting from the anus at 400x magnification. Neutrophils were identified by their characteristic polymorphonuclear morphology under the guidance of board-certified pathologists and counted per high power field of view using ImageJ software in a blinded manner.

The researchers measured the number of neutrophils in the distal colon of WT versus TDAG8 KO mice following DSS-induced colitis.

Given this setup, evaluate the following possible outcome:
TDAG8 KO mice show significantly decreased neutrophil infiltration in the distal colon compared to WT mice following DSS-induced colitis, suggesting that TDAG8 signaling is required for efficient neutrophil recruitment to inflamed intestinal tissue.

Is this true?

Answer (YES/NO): NO